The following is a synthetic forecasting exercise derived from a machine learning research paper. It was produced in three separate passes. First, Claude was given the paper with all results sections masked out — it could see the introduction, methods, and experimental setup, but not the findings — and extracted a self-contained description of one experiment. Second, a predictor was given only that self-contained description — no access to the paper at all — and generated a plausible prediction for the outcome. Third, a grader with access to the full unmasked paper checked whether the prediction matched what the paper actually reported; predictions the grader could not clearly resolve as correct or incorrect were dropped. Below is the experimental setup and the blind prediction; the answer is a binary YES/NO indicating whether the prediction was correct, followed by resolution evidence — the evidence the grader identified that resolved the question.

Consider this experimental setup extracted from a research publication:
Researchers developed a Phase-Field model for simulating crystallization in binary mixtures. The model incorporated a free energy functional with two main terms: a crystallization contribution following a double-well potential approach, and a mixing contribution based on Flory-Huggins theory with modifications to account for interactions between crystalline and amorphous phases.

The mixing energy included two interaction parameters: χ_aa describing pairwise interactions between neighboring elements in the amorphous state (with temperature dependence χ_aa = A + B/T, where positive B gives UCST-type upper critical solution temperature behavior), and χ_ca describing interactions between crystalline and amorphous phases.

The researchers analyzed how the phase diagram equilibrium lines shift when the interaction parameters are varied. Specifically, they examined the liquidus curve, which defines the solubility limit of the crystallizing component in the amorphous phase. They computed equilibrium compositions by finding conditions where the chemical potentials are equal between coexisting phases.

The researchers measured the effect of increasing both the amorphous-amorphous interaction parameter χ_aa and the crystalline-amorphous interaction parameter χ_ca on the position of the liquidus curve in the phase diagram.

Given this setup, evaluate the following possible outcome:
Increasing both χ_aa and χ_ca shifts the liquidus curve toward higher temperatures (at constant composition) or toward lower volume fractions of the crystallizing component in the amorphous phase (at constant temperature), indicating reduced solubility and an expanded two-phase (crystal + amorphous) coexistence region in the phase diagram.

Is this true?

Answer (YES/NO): NO